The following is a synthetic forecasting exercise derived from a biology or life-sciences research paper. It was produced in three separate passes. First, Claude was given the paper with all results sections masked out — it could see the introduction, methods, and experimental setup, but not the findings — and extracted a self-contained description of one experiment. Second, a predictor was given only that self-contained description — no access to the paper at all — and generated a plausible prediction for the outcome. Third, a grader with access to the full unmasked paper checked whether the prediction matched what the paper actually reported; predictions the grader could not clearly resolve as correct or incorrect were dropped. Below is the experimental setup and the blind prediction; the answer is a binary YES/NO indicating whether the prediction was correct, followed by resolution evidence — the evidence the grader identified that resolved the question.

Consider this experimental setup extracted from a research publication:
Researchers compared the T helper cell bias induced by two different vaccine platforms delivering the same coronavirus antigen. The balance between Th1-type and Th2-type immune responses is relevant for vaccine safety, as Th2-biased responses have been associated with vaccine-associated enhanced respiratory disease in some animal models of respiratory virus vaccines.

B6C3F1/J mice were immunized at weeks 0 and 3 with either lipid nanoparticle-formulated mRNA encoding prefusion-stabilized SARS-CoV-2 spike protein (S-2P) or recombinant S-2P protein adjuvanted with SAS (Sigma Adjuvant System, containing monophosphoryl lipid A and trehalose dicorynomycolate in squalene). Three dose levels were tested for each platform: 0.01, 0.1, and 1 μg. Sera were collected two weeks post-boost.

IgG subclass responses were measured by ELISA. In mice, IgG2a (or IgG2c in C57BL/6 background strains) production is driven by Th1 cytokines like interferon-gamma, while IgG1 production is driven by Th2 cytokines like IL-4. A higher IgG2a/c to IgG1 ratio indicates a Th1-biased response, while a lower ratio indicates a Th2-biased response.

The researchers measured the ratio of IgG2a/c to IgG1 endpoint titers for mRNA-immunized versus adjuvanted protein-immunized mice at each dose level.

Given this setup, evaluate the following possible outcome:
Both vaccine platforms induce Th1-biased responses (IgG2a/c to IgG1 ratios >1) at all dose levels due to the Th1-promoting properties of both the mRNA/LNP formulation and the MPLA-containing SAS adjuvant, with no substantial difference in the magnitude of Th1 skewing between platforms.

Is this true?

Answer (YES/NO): NO